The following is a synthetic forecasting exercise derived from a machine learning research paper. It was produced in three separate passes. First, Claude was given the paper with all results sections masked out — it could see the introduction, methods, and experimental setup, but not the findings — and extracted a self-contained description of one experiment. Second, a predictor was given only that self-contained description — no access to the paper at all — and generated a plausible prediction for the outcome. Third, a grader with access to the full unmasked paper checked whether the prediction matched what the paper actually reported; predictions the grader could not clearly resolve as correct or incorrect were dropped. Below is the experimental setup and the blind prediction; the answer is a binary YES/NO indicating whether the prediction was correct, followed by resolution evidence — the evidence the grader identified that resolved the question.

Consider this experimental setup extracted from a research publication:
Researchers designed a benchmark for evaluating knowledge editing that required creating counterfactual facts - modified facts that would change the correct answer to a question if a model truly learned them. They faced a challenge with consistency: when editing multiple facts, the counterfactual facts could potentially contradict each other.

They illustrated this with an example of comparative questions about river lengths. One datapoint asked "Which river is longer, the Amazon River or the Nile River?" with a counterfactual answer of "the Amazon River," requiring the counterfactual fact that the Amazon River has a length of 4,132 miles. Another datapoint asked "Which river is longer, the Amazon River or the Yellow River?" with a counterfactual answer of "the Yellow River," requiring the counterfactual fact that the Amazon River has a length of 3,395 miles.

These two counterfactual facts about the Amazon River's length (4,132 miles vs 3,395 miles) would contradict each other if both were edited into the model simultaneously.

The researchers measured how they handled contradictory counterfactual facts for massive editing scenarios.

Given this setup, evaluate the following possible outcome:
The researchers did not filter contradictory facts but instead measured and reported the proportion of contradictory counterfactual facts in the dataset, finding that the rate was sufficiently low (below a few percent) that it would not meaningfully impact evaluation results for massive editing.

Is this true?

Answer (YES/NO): NO